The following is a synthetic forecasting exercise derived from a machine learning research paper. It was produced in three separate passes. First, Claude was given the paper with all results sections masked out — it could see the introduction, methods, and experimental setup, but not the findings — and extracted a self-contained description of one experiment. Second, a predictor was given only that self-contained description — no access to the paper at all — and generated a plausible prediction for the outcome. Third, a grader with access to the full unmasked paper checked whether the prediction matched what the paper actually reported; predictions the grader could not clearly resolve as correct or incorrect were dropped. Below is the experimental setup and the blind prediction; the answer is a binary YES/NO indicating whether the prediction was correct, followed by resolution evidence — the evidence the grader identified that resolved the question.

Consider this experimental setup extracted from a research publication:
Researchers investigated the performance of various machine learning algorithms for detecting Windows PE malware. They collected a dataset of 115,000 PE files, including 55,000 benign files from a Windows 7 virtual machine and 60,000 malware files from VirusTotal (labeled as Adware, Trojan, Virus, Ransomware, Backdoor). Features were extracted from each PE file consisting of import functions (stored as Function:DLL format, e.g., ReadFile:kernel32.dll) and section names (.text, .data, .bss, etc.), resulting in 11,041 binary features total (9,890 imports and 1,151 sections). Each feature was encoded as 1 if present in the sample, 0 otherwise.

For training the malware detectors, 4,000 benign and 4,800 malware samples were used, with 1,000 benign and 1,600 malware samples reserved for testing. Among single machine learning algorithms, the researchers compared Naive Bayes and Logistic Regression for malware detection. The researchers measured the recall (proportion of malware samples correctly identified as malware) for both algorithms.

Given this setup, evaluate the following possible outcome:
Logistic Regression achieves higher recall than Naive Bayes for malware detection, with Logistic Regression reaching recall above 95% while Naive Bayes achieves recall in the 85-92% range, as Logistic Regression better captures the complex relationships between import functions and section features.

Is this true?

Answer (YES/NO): NO